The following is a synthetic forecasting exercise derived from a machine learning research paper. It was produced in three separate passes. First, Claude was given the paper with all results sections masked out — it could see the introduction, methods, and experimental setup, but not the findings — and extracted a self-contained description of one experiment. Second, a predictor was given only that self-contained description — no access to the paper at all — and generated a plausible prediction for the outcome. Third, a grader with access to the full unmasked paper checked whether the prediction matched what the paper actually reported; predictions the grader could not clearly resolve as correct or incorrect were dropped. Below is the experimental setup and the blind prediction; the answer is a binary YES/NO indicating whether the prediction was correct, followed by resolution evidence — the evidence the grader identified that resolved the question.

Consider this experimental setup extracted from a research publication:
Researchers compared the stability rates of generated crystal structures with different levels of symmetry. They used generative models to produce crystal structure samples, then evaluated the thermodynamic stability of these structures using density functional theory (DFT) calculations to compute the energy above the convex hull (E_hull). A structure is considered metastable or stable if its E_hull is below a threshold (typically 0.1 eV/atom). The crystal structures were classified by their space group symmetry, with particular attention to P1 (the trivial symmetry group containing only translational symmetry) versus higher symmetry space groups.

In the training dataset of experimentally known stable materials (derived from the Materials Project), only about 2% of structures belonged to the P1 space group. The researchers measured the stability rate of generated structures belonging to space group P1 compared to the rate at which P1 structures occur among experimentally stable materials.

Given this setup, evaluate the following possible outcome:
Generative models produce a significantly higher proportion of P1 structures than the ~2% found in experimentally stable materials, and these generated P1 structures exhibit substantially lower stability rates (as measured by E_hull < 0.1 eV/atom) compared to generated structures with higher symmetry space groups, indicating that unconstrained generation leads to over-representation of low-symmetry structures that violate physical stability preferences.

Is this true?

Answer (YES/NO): NO